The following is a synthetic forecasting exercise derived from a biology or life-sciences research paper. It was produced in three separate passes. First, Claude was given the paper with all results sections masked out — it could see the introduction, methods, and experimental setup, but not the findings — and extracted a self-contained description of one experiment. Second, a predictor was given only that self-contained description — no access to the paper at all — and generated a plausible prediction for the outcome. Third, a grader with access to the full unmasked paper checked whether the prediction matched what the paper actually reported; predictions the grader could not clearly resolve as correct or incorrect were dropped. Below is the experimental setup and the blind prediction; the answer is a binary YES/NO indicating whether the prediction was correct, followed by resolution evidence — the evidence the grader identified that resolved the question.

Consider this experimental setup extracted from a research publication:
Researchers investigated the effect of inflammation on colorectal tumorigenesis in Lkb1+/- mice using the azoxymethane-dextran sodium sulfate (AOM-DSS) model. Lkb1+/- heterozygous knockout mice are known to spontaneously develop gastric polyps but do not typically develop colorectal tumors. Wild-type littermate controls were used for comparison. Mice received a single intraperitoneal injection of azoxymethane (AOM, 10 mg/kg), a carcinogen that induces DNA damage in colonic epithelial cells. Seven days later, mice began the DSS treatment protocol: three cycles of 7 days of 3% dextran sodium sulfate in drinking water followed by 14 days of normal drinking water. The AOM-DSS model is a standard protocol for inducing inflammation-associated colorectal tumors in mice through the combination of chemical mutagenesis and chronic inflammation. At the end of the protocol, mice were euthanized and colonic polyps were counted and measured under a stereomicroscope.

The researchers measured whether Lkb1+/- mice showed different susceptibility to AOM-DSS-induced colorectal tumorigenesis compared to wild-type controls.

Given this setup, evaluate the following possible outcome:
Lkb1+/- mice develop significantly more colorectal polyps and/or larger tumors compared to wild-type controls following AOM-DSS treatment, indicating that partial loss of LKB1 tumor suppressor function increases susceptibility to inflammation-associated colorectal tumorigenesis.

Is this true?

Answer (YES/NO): NO